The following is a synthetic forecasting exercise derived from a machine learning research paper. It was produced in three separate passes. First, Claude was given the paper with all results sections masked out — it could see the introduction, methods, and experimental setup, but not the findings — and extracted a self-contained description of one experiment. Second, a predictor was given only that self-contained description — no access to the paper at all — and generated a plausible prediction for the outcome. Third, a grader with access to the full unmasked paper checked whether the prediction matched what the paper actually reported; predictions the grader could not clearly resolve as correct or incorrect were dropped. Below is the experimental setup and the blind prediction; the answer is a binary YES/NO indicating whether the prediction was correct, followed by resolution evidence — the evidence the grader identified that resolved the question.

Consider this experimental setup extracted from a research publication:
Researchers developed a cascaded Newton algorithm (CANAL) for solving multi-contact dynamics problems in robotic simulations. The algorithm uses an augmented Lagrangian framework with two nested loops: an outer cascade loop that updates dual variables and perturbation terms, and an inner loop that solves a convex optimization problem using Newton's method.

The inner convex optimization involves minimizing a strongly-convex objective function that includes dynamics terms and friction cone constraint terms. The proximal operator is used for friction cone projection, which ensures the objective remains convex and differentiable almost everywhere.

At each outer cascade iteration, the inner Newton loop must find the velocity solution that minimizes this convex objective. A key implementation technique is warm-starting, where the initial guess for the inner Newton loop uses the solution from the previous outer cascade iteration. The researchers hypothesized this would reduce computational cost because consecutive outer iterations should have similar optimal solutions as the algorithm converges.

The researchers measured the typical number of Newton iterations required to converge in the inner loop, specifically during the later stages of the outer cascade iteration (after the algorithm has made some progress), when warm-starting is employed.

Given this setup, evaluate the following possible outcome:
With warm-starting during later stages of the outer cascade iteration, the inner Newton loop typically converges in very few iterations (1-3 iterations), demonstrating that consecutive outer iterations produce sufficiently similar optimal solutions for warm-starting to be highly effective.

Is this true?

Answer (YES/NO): YES